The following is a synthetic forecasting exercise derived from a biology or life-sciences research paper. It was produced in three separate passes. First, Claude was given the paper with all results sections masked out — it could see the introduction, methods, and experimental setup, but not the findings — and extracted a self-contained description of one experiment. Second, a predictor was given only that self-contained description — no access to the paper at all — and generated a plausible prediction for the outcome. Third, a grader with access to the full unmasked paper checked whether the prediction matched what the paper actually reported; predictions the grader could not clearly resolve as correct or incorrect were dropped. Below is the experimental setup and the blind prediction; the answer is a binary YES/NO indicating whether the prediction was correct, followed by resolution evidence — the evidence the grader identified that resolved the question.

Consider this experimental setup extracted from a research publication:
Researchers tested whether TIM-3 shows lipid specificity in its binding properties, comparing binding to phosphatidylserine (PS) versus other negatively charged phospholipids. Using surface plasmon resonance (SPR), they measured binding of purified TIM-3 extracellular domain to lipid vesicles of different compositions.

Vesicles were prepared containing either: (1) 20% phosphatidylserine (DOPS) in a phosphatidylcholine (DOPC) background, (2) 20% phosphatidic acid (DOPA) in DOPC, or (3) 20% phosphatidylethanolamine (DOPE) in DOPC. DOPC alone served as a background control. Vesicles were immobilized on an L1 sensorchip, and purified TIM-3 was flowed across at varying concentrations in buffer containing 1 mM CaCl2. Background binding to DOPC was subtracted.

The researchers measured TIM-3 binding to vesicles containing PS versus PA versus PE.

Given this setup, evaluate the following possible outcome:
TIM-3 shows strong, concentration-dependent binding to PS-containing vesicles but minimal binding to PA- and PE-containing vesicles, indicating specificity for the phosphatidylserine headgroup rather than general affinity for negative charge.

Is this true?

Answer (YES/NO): NO